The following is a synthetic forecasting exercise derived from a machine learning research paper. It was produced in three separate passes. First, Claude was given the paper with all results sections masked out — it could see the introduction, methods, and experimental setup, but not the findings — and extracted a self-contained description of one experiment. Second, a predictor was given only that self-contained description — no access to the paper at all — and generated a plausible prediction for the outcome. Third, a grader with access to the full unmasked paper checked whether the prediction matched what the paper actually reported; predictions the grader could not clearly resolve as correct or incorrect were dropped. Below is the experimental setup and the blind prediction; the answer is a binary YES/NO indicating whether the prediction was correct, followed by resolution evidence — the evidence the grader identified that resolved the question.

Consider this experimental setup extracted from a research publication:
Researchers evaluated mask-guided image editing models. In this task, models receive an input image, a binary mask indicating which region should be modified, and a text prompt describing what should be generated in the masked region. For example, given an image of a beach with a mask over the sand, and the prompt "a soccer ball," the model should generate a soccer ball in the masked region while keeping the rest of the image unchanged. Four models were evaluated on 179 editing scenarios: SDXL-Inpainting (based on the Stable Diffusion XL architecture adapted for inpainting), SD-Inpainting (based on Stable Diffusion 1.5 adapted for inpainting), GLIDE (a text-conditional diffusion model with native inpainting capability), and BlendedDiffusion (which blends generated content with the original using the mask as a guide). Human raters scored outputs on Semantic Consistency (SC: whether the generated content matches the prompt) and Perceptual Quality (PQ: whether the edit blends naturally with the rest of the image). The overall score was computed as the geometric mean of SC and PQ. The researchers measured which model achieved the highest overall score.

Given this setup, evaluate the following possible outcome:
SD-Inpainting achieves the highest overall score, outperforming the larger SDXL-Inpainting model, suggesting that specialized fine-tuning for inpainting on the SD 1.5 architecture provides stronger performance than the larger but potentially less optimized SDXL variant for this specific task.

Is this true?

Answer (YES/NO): NO